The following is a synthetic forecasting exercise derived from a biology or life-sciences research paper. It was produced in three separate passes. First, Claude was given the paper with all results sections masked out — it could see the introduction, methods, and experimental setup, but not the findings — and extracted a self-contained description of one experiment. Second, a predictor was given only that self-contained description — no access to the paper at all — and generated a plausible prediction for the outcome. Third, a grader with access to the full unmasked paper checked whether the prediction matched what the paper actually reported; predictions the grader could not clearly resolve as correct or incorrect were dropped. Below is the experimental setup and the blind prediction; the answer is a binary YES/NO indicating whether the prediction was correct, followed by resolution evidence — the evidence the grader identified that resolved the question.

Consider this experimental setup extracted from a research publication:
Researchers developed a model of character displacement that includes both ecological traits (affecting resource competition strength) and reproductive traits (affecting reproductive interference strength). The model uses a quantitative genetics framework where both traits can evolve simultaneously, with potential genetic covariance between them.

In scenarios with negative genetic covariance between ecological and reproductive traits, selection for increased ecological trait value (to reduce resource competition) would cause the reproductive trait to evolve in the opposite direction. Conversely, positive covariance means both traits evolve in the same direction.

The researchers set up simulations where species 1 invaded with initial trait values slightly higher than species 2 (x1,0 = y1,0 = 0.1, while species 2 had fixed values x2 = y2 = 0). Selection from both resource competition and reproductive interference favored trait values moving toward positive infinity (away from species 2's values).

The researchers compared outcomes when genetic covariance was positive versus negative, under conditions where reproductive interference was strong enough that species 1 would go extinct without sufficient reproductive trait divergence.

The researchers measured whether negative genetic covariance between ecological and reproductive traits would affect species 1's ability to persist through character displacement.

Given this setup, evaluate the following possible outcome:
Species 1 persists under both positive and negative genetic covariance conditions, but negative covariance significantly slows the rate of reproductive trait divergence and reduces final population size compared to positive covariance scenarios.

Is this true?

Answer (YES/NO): NO